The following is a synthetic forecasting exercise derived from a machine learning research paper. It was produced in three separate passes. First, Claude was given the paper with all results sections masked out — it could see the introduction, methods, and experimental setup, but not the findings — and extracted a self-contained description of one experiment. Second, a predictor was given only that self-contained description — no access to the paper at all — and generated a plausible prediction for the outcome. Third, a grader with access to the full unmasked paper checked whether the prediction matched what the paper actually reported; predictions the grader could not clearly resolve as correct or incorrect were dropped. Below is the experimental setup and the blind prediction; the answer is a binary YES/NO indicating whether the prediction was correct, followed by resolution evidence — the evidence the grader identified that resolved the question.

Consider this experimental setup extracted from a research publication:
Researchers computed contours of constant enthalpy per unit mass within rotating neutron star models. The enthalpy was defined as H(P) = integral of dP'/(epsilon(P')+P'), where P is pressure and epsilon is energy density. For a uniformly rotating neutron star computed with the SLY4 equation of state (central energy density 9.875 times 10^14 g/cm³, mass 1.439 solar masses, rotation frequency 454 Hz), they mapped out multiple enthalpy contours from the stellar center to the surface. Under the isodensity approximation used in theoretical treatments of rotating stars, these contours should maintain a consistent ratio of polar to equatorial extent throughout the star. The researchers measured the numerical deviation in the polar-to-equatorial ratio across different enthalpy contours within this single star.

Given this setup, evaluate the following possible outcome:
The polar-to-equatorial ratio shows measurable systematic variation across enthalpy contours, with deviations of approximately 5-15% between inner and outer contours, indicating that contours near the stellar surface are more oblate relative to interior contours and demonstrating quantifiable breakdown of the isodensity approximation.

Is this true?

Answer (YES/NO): NO